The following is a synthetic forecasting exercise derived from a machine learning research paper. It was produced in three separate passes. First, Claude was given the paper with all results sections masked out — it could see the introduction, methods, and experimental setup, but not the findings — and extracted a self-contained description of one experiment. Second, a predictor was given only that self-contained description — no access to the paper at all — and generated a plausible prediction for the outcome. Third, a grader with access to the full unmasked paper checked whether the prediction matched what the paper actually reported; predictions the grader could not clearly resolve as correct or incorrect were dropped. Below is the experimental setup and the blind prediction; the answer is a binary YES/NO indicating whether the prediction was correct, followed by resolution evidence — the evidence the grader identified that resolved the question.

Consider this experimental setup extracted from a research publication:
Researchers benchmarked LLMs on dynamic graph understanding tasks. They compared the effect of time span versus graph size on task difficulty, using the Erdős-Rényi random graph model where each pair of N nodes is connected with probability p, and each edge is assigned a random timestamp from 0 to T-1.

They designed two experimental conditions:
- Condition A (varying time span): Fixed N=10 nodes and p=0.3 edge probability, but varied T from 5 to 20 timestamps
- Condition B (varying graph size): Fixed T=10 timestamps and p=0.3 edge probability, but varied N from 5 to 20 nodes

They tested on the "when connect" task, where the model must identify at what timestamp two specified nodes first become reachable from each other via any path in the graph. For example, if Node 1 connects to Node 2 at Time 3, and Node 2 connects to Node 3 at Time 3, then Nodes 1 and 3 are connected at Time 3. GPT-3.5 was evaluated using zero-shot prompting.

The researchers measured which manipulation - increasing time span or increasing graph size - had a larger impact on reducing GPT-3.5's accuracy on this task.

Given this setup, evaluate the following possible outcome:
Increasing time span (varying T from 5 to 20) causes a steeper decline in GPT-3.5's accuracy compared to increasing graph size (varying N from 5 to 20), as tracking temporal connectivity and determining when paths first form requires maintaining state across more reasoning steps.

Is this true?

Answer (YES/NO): NO